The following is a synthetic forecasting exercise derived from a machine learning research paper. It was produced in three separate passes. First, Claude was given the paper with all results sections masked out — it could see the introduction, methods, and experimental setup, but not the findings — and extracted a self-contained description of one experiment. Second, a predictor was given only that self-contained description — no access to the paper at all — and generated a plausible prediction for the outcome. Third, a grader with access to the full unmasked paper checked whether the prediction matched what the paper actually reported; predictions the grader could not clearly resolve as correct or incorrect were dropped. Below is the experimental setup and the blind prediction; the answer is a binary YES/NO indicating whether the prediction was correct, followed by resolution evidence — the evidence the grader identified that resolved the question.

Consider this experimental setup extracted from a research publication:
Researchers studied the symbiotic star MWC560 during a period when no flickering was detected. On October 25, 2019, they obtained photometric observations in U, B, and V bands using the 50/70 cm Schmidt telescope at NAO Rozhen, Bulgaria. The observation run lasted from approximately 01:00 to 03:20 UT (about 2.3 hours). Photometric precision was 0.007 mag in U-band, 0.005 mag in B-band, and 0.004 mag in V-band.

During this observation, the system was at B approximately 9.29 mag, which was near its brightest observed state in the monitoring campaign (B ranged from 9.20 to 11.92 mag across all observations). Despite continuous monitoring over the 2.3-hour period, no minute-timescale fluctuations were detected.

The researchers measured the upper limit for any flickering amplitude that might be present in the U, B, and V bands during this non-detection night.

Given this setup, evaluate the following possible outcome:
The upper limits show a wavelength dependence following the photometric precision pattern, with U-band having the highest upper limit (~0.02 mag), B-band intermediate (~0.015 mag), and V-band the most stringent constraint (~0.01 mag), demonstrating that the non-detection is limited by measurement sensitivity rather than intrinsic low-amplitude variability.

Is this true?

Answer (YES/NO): NO